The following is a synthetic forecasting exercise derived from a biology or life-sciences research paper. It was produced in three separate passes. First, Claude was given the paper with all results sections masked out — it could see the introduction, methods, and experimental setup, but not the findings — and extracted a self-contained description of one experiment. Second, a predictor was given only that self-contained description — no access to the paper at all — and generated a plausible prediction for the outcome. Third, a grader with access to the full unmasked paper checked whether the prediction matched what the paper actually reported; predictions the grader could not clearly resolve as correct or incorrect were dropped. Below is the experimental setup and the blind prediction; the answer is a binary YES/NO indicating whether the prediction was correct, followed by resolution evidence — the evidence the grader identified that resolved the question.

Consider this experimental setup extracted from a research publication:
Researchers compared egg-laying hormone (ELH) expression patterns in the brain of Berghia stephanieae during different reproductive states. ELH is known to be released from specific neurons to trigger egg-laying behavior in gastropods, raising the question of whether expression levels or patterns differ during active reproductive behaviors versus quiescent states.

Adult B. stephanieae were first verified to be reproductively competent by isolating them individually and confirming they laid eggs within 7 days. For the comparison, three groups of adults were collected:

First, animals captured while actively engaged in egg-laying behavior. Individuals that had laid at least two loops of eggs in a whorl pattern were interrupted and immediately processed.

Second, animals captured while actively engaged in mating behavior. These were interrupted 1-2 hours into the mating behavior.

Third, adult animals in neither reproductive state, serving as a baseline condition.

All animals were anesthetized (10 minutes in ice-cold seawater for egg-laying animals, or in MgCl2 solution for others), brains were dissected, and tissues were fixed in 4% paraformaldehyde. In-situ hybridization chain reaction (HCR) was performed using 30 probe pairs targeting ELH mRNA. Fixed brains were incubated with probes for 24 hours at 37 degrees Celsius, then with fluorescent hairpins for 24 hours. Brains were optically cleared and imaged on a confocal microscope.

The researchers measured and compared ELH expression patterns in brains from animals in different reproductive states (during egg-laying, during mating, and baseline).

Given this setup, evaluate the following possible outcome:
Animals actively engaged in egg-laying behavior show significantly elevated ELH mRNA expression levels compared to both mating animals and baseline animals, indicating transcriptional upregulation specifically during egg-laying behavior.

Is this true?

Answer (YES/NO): NO